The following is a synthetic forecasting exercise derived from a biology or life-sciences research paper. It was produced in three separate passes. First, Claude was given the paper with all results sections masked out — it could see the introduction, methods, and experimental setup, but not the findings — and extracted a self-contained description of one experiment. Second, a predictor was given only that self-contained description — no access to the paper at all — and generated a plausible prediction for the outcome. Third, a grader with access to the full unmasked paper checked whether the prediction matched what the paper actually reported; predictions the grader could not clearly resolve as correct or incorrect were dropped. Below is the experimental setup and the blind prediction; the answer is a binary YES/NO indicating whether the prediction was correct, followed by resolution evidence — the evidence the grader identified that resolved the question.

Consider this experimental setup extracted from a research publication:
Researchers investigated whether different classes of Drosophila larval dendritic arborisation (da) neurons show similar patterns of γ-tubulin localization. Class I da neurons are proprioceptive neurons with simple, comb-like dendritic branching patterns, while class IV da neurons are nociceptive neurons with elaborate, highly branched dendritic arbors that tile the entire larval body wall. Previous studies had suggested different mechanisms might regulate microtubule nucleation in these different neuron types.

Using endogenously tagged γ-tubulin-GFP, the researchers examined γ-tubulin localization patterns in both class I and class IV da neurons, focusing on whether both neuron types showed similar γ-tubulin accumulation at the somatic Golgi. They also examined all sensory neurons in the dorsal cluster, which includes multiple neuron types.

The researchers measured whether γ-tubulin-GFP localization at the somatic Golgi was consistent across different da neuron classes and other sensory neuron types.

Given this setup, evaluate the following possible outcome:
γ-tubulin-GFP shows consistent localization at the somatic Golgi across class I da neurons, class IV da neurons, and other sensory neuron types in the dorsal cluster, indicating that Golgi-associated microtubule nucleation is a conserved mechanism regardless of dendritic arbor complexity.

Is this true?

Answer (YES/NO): YES